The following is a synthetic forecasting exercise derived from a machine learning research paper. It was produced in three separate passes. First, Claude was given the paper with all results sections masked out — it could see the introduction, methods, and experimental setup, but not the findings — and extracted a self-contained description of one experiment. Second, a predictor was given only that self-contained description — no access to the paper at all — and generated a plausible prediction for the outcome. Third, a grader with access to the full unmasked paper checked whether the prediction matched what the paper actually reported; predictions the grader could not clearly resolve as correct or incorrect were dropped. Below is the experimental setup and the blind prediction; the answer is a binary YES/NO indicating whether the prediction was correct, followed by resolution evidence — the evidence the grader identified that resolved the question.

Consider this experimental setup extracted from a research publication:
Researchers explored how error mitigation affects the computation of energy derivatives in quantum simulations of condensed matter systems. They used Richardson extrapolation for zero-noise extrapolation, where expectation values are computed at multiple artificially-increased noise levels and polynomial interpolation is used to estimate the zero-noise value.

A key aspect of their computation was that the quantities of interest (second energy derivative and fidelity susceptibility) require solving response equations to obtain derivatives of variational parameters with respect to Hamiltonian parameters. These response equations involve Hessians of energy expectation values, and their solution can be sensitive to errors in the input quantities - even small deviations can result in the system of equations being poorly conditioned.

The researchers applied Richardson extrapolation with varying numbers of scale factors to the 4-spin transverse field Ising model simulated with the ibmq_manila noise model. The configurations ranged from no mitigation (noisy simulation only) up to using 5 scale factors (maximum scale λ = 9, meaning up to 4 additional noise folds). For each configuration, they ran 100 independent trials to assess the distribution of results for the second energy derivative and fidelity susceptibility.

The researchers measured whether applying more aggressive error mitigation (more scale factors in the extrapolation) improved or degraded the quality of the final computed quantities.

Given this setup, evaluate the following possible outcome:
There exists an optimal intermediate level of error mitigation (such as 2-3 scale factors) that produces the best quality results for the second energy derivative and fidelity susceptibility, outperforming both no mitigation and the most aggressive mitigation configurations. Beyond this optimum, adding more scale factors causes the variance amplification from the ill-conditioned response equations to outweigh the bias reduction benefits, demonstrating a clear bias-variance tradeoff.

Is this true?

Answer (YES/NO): NO